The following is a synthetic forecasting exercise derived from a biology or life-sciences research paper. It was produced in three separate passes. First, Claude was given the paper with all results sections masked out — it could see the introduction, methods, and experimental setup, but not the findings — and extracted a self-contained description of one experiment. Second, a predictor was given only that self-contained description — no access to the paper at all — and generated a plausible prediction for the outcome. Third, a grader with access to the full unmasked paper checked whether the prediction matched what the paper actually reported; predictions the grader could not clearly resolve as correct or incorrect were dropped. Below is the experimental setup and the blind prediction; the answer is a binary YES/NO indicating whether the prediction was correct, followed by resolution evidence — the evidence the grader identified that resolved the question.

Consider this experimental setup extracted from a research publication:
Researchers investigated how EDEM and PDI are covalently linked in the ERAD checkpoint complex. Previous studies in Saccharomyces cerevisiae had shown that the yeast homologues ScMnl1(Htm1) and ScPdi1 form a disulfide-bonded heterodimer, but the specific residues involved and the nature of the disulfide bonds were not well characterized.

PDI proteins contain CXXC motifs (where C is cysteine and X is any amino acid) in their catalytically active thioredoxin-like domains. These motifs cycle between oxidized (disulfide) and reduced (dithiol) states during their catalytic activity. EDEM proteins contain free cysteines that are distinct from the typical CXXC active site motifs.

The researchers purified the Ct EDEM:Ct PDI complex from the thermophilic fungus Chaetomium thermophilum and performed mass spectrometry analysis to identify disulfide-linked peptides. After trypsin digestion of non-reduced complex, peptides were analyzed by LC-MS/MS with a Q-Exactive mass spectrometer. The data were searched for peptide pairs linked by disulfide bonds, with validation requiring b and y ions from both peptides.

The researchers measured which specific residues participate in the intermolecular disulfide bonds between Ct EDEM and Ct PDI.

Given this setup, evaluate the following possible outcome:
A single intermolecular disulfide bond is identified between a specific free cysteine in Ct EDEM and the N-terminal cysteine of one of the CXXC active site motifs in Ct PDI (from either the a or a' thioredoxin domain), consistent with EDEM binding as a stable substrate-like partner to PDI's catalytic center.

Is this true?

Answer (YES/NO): NO